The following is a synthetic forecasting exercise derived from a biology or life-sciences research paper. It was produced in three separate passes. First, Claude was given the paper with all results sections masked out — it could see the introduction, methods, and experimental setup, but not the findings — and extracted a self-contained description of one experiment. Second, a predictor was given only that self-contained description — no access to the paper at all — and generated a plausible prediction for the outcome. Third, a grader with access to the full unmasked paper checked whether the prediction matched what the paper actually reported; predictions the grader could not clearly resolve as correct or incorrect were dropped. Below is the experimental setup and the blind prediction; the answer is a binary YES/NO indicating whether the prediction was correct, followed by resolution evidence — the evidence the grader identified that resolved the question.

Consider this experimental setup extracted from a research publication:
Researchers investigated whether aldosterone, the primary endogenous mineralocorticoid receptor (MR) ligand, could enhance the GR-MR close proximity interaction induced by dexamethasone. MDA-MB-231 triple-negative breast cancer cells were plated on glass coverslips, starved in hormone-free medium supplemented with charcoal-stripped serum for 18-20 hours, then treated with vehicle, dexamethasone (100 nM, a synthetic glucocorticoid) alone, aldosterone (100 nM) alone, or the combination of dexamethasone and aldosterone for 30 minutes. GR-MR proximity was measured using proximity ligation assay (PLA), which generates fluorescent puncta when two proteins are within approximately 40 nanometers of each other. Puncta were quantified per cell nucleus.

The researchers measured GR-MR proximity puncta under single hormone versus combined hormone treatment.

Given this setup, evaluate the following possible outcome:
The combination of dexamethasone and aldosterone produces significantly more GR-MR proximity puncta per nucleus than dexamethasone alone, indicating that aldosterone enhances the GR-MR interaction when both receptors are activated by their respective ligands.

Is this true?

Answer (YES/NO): YES